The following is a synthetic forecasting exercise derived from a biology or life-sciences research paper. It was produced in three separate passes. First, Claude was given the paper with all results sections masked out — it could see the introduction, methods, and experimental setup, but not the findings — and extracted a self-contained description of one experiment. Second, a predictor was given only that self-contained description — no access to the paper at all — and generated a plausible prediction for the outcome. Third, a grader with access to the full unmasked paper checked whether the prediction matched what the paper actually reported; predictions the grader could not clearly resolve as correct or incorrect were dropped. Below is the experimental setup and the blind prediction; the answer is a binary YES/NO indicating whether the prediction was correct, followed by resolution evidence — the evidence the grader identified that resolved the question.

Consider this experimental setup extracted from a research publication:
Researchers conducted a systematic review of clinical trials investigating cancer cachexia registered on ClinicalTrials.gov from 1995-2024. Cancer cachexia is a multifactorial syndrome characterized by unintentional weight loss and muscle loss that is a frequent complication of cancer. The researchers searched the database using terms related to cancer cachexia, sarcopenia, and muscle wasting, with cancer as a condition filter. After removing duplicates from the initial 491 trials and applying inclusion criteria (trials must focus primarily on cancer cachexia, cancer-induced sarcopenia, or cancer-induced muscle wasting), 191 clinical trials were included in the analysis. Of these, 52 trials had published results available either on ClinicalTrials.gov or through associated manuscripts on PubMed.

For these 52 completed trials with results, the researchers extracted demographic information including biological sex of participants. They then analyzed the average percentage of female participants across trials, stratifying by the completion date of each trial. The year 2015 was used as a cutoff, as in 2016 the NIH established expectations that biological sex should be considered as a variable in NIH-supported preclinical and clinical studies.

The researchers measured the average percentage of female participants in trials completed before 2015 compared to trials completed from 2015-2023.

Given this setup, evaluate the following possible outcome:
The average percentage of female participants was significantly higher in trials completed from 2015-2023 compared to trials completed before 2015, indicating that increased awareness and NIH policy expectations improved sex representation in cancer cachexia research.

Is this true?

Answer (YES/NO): YES